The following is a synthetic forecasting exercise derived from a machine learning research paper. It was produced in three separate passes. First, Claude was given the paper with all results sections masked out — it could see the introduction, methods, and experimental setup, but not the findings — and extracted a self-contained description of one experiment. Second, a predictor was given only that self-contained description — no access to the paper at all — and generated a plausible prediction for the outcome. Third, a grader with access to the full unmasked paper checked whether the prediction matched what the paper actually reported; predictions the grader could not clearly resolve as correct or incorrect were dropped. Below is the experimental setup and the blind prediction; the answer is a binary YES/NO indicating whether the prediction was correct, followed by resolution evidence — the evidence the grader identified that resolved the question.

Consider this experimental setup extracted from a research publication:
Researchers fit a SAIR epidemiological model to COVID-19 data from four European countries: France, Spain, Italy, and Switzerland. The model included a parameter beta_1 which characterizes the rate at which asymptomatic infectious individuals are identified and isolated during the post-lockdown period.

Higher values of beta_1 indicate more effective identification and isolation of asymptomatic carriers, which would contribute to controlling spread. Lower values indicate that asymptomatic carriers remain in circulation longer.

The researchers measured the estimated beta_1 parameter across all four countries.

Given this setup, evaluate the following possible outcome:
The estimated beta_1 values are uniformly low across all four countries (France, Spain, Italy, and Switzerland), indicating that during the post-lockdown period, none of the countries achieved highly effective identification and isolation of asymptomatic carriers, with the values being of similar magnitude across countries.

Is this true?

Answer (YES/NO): NO